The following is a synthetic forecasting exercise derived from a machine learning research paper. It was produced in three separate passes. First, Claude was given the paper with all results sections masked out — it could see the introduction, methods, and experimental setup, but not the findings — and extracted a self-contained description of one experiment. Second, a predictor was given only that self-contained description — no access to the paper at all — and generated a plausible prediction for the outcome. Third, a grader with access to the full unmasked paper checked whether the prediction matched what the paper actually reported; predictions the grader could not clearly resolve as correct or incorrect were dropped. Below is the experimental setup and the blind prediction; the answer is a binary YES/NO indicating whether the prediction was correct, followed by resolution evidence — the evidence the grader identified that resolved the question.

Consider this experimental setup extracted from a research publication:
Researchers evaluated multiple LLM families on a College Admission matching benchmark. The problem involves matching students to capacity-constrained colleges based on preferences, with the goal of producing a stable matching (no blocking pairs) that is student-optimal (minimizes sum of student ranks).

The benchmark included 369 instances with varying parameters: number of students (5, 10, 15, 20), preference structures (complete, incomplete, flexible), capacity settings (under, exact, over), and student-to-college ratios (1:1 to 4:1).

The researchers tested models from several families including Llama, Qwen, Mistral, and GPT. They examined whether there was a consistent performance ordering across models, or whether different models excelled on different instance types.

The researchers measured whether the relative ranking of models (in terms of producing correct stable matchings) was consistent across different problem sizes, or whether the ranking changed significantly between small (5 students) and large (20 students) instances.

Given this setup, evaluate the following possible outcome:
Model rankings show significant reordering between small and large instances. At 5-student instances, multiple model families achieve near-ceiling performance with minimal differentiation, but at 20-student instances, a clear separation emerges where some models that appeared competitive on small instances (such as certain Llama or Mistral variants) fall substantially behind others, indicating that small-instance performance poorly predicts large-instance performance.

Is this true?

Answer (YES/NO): NO